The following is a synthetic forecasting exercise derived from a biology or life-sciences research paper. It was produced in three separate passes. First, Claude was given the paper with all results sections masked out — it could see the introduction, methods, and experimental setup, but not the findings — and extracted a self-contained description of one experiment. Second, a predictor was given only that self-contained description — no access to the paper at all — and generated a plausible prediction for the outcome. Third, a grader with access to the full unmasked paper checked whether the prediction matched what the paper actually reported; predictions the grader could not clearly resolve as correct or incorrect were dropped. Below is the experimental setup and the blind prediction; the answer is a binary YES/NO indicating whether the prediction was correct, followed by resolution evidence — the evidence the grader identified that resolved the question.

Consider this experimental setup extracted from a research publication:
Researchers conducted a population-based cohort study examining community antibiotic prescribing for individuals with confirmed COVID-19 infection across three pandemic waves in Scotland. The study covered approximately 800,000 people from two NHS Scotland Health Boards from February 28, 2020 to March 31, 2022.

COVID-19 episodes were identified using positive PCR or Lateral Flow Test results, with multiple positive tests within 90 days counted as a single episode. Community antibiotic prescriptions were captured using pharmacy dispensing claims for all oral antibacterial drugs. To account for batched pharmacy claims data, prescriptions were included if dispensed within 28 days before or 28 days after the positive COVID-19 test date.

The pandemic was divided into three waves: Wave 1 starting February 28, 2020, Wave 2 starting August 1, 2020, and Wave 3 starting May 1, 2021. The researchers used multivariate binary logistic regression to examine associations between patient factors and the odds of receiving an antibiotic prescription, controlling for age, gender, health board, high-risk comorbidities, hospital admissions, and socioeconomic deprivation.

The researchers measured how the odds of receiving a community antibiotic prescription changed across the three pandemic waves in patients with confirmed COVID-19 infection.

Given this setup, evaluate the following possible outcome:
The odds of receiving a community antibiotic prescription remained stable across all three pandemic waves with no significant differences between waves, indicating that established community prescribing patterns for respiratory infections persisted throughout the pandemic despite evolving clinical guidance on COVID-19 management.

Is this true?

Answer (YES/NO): NO